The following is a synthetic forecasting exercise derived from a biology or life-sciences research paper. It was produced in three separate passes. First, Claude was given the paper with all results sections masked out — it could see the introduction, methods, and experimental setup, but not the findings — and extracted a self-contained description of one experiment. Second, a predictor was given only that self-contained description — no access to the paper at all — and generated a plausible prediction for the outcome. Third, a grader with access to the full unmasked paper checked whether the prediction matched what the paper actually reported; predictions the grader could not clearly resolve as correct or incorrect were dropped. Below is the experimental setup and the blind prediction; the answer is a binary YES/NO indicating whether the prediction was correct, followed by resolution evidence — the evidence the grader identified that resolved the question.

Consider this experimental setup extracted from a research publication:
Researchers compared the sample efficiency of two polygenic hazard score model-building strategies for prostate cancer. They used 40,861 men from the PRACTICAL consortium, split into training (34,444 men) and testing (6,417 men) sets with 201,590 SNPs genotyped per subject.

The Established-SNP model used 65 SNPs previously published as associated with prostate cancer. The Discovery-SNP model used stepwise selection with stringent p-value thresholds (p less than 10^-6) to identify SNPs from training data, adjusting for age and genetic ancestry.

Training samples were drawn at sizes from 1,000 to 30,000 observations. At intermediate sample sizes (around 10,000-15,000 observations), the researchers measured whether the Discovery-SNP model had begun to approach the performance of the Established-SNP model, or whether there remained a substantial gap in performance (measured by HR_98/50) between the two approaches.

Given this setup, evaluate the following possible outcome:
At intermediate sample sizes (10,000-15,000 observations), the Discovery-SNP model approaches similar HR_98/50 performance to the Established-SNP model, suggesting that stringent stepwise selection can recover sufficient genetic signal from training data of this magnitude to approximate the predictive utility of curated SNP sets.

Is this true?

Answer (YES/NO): NO